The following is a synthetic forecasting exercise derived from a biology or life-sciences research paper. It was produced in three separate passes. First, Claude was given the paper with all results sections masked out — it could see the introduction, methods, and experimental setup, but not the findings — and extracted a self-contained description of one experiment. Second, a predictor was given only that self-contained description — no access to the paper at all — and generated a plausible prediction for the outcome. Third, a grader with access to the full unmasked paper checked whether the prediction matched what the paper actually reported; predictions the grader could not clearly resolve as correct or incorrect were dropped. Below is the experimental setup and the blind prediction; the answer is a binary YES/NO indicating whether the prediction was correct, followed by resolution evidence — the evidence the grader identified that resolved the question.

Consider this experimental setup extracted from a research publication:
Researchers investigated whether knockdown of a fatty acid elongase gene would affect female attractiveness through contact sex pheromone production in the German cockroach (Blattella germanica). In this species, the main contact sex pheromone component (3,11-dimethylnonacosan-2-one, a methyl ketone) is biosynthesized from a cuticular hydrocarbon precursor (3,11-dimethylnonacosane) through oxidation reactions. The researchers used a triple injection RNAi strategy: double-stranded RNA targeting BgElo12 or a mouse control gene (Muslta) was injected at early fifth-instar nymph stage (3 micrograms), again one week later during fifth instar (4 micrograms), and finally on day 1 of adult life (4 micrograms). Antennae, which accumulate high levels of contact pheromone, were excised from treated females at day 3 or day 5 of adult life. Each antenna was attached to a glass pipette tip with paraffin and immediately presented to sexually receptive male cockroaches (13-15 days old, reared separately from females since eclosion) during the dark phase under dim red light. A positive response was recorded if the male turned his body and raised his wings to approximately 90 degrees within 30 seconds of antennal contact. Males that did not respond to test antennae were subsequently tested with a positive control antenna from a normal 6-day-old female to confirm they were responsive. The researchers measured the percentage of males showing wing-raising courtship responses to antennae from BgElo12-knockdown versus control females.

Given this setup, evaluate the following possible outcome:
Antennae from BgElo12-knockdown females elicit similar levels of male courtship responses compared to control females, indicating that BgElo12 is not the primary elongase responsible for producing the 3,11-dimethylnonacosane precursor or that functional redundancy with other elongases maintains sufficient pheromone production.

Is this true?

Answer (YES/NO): NO